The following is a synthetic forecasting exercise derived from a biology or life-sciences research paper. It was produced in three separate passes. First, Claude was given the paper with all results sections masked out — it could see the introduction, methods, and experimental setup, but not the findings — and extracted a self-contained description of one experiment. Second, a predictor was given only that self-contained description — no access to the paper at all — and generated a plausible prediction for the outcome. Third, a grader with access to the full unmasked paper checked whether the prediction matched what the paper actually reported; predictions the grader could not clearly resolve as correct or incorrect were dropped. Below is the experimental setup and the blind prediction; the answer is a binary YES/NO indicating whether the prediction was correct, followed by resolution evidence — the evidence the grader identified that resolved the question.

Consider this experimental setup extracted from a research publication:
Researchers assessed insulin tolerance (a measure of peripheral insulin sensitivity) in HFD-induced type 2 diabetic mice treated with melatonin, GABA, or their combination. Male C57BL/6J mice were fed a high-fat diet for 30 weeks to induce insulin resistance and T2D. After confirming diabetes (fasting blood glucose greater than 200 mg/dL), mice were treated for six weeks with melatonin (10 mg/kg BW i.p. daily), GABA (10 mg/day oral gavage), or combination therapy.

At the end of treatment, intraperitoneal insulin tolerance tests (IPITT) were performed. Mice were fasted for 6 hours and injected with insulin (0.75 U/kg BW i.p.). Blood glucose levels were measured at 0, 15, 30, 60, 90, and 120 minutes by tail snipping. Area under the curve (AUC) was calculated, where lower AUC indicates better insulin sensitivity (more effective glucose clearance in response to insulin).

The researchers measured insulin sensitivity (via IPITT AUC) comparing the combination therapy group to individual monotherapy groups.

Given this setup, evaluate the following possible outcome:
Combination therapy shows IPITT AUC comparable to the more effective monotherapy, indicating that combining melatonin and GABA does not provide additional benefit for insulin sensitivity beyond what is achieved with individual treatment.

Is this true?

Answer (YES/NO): YES